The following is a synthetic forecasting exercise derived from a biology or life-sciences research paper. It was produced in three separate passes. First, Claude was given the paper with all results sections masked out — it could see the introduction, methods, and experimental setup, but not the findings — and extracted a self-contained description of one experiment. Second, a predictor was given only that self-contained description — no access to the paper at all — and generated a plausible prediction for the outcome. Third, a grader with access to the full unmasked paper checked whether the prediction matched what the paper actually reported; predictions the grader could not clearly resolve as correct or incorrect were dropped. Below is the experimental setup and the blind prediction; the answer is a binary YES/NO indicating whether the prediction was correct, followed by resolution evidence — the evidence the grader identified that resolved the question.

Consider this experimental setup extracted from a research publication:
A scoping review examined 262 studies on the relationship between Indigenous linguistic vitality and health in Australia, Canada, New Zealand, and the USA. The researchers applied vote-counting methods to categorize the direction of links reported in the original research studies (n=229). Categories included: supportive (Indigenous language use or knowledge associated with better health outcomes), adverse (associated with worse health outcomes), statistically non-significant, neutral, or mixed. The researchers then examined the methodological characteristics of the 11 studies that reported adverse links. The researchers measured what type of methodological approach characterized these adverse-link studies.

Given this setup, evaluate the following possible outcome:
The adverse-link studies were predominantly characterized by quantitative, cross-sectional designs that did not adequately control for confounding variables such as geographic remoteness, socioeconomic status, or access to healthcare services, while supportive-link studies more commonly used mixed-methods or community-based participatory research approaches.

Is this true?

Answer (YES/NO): NO